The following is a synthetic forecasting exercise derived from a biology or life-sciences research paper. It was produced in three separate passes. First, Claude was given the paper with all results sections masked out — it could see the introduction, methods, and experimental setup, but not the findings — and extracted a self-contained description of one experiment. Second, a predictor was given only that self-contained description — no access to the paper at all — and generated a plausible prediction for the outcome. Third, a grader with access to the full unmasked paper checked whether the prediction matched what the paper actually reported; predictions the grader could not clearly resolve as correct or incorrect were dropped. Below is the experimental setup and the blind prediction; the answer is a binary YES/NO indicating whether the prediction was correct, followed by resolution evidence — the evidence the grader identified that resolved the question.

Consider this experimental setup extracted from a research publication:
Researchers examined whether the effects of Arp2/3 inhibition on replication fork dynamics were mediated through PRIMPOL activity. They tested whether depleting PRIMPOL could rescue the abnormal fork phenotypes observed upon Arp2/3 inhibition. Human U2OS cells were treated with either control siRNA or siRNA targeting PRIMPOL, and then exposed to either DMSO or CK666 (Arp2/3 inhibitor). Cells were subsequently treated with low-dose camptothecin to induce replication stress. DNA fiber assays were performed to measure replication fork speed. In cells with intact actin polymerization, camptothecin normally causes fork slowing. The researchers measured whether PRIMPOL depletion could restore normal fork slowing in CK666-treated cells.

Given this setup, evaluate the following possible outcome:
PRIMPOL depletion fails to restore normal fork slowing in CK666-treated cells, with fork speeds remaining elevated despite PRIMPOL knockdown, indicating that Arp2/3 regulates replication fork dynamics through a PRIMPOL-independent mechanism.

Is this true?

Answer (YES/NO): NO